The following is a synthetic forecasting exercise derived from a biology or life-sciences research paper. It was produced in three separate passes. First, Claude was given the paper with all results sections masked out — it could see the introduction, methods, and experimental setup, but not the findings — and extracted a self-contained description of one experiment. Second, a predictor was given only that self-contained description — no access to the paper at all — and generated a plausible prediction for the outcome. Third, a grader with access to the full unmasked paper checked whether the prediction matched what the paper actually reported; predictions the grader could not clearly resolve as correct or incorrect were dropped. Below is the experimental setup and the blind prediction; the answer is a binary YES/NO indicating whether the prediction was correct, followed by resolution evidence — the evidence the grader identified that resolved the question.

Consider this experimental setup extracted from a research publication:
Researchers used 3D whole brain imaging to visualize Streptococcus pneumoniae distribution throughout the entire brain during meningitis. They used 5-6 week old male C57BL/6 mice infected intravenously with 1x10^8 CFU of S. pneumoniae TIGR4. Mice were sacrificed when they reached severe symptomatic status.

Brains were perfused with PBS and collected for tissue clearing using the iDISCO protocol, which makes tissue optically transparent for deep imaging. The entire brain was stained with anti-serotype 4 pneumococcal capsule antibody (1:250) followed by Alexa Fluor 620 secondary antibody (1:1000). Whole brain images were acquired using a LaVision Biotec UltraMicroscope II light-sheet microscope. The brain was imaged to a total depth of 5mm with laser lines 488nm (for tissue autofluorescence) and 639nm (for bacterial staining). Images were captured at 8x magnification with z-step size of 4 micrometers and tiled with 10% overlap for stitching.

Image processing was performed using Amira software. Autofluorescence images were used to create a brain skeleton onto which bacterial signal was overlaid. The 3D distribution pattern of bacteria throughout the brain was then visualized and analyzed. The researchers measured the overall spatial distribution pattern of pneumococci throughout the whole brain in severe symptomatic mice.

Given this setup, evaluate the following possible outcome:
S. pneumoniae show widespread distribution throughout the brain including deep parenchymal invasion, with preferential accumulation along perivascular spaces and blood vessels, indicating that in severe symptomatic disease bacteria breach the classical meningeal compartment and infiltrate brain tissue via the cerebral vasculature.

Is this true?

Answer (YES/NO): YES